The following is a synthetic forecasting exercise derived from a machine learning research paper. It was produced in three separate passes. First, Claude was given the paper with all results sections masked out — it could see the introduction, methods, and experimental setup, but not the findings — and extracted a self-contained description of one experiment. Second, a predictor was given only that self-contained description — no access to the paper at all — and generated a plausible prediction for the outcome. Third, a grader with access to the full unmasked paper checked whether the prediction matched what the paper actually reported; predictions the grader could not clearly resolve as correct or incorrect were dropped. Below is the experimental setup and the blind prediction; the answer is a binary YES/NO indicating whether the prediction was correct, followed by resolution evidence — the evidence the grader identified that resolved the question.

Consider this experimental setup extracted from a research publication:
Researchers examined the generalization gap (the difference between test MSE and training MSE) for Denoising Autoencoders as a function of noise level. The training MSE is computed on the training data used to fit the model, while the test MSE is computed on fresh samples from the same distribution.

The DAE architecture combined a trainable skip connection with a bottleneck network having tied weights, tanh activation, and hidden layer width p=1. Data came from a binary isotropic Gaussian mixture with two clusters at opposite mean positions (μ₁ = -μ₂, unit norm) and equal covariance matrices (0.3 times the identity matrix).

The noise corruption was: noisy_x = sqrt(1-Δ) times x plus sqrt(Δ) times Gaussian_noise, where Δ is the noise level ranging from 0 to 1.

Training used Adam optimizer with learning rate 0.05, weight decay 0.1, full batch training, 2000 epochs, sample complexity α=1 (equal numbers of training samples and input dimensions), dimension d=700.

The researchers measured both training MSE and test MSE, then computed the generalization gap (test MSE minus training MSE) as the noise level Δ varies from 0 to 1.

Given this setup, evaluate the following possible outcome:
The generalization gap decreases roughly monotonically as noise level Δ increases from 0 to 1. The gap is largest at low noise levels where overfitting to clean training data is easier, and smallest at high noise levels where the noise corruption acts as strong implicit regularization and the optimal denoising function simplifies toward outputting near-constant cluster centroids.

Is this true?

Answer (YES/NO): NO